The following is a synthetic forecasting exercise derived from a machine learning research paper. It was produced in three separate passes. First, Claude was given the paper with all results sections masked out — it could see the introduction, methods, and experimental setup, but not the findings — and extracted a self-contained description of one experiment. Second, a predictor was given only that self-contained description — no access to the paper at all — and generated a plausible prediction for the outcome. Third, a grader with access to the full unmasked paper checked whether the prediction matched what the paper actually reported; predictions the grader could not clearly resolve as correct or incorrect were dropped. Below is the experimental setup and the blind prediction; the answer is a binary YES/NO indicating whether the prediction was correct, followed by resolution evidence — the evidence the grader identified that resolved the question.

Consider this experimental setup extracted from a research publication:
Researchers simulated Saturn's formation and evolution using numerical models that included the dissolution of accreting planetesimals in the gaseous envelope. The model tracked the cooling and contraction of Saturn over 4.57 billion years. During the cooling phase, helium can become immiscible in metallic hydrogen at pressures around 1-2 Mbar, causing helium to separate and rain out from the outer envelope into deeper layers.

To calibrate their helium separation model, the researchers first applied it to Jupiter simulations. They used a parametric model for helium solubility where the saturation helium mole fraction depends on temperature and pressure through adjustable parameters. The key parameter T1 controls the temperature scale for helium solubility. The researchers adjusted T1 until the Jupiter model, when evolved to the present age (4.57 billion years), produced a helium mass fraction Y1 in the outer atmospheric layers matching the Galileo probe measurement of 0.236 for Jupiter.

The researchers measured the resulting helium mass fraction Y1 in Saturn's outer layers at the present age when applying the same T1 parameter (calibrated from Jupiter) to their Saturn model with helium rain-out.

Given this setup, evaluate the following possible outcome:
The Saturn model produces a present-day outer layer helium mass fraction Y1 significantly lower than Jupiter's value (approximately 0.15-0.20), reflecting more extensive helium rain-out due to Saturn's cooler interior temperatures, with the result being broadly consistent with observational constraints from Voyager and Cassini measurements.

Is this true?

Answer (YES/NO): YES